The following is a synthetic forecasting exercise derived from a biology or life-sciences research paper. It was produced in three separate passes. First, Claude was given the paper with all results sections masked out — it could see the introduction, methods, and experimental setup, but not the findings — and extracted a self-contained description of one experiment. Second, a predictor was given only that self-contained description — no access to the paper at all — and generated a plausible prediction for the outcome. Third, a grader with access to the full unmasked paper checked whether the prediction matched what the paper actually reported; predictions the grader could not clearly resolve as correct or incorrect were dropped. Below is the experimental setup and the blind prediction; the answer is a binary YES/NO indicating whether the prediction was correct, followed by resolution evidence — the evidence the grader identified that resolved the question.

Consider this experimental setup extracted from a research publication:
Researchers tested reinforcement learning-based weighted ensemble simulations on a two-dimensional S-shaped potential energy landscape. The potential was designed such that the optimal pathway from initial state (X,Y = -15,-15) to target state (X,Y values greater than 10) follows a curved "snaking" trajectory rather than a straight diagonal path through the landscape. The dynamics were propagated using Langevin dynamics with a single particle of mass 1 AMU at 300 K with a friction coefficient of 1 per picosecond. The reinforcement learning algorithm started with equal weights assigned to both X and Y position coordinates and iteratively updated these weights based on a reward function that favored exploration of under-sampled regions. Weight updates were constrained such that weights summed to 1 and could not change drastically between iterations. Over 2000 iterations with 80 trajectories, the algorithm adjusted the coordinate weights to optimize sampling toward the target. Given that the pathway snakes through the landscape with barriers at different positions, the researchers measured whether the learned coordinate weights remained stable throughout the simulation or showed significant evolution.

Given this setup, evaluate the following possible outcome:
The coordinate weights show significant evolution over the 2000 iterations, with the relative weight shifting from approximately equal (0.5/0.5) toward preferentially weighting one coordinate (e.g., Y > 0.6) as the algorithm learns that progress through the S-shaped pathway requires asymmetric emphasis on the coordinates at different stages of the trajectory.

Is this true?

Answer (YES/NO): YES